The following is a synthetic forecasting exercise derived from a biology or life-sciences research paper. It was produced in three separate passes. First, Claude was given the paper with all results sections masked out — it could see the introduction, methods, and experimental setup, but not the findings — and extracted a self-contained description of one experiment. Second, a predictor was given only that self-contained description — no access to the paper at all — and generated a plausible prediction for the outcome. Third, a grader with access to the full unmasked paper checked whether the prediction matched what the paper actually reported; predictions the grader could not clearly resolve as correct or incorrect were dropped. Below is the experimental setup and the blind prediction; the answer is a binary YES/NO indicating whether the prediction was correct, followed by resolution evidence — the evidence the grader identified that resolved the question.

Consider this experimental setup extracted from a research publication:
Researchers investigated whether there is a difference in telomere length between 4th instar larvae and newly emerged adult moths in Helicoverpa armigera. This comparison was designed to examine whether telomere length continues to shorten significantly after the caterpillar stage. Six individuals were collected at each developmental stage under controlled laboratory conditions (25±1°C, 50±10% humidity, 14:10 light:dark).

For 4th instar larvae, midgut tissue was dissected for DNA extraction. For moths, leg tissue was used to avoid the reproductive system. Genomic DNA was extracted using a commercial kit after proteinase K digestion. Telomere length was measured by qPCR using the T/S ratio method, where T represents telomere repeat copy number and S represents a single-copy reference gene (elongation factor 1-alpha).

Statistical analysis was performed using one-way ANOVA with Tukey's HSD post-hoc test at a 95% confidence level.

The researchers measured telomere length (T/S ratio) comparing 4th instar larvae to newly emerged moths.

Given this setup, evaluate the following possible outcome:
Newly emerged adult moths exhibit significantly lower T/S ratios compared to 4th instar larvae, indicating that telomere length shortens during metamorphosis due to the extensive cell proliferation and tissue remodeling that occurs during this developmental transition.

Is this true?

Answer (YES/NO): NO